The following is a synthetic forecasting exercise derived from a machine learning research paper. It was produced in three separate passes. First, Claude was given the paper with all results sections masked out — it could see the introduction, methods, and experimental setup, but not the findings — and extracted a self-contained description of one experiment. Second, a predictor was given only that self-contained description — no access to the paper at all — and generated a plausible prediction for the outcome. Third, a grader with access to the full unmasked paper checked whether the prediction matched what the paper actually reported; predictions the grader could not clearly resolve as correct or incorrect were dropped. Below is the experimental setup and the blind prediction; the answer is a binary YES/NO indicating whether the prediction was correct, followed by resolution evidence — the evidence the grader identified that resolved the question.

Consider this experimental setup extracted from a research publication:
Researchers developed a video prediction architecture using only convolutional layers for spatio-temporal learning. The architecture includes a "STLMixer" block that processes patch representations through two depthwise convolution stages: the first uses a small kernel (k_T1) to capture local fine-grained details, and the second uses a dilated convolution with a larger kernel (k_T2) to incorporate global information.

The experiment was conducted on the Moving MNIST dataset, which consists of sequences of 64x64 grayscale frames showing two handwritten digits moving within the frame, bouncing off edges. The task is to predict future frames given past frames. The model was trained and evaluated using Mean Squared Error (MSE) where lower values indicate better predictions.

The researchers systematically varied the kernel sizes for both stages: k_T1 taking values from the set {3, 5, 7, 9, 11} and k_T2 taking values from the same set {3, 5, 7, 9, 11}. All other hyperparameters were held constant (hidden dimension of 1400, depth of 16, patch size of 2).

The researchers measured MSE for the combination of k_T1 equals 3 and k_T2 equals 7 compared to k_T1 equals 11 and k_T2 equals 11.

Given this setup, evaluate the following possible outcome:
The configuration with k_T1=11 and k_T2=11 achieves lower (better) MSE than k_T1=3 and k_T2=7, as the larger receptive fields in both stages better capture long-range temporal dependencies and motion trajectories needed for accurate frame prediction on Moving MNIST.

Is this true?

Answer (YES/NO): NO